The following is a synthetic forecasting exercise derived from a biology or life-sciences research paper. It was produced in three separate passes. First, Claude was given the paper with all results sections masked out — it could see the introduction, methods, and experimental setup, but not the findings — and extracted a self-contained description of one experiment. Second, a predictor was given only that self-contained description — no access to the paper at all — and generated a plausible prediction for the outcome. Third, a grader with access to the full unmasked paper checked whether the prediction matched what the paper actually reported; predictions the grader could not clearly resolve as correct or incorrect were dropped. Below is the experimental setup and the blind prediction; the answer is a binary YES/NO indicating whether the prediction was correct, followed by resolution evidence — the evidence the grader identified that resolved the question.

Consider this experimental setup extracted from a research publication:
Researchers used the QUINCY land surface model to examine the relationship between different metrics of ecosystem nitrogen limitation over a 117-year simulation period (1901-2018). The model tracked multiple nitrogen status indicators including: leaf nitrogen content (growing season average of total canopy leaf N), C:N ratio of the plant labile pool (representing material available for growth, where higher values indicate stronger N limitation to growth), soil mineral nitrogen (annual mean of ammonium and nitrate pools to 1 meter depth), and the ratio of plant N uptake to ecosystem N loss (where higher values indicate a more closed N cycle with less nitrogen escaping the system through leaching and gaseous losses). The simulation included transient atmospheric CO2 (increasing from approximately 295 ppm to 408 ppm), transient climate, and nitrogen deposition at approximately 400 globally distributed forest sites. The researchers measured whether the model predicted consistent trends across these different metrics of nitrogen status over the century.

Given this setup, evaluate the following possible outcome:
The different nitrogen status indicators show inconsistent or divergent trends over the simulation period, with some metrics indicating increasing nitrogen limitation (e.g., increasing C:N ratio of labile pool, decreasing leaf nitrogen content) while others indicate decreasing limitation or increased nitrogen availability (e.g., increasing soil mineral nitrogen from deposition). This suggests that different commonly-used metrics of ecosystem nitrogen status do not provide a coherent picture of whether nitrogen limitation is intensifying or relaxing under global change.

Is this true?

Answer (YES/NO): NO